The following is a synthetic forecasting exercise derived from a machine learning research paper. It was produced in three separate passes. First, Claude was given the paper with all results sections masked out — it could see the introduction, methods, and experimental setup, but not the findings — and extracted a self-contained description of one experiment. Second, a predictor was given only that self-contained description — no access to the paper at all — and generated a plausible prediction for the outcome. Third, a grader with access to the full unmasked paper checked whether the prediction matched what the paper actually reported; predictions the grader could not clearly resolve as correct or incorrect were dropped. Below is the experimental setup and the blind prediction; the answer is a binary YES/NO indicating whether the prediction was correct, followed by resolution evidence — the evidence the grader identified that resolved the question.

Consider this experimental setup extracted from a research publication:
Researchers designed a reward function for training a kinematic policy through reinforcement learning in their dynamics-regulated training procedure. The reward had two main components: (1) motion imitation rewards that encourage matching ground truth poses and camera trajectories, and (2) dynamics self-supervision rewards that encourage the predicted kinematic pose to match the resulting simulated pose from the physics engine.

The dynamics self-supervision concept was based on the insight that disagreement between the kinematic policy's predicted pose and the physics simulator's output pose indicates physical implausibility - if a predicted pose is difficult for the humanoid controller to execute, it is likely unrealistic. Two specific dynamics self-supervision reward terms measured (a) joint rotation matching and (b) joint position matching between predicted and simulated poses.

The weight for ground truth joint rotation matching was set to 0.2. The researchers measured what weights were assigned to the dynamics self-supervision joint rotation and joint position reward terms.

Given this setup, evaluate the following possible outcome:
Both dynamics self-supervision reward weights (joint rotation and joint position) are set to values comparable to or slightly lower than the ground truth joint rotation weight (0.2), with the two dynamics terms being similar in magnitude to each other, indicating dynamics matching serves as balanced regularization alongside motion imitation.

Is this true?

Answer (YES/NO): YES